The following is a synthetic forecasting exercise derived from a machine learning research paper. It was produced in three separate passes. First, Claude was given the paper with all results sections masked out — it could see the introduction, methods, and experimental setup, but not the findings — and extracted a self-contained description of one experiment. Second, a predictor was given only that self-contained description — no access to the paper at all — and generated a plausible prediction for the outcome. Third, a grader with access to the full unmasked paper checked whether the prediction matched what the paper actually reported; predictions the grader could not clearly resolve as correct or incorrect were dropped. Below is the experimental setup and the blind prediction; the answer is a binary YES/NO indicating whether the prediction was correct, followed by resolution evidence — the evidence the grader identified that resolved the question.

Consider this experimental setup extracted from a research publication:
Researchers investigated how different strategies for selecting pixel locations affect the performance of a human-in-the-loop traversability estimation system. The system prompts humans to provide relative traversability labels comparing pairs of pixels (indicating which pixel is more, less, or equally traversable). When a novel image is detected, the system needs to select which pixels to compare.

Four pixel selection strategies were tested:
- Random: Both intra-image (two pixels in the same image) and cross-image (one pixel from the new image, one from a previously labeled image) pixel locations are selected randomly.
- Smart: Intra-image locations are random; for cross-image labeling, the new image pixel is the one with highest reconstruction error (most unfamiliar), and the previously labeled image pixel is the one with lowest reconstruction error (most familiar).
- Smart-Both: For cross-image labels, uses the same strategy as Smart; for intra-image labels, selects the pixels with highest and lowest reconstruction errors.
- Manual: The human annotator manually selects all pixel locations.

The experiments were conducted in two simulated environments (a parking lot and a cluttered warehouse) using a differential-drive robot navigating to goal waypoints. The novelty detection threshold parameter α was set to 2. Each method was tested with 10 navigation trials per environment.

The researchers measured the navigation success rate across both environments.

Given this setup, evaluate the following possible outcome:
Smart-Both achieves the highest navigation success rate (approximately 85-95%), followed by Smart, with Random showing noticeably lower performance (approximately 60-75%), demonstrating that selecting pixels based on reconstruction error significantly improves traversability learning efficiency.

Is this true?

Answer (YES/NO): NO